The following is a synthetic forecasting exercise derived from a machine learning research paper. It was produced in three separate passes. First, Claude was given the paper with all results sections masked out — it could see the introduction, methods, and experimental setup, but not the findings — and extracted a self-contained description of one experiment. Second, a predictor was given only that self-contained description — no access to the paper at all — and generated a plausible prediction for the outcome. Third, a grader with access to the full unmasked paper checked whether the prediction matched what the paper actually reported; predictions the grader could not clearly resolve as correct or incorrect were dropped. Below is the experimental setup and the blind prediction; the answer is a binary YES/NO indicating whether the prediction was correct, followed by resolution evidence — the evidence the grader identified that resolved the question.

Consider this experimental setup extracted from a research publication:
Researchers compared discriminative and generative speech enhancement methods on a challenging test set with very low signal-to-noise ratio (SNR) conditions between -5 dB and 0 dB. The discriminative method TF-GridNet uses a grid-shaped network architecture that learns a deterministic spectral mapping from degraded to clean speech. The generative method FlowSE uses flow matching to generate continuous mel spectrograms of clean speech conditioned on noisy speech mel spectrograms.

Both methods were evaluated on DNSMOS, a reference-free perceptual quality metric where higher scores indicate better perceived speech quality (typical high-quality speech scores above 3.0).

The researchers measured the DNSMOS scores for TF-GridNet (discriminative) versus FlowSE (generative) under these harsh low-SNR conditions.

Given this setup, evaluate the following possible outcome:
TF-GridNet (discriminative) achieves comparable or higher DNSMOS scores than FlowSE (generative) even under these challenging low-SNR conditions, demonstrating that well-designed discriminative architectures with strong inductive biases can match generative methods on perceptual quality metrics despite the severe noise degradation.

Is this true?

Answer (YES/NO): YES